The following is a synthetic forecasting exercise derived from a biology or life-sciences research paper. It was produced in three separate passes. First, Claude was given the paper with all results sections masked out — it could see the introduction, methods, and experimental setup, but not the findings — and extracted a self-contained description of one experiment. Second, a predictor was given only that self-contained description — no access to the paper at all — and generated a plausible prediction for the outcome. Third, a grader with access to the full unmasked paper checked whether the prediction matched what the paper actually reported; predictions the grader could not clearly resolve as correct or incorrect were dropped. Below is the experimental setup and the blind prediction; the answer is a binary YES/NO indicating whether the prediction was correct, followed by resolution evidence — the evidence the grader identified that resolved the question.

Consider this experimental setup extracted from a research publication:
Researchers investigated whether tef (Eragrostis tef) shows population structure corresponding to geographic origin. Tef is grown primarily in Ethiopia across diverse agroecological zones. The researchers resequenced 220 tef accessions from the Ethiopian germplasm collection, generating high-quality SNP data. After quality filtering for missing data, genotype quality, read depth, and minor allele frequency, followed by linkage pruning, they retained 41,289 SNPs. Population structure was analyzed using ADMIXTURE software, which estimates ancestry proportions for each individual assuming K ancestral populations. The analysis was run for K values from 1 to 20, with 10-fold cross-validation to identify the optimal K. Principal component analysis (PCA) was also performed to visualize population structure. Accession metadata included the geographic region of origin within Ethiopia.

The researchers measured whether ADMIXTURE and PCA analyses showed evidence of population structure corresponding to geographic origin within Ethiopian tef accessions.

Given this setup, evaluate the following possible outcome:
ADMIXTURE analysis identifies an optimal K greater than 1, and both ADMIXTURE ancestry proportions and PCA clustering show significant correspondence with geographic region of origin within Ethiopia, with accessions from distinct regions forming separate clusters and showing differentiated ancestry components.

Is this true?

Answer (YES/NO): NO